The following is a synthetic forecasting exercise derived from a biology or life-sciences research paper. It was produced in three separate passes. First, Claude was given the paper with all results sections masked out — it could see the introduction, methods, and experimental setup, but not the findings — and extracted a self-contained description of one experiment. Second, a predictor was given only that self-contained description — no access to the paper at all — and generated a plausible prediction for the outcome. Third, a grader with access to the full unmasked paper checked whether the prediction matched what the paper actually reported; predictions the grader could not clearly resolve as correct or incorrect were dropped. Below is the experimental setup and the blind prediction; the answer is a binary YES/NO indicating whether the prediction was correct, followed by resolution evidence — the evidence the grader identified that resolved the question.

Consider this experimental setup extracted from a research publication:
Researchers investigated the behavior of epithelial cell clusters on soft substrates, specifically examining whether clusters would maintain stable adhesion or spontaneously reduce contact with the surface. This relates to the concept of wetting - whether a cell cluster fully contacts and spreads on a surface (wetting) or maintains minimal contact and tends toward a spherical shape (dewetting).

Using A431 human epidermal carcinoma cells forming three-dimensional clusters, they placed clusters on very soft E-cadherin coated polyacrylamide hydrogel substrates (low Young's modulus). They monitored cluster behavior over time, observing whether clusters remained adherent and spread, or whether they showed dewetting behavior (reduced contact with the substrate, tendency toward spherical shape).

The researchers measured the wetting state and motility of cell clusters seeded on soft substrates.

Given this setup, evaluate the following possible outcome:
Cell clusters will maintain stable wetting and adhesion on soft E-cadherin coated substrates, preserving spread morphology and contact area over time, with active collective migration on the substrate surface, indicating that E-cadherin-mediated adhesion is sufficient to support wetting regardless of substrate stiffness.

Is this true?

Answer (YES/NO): NO